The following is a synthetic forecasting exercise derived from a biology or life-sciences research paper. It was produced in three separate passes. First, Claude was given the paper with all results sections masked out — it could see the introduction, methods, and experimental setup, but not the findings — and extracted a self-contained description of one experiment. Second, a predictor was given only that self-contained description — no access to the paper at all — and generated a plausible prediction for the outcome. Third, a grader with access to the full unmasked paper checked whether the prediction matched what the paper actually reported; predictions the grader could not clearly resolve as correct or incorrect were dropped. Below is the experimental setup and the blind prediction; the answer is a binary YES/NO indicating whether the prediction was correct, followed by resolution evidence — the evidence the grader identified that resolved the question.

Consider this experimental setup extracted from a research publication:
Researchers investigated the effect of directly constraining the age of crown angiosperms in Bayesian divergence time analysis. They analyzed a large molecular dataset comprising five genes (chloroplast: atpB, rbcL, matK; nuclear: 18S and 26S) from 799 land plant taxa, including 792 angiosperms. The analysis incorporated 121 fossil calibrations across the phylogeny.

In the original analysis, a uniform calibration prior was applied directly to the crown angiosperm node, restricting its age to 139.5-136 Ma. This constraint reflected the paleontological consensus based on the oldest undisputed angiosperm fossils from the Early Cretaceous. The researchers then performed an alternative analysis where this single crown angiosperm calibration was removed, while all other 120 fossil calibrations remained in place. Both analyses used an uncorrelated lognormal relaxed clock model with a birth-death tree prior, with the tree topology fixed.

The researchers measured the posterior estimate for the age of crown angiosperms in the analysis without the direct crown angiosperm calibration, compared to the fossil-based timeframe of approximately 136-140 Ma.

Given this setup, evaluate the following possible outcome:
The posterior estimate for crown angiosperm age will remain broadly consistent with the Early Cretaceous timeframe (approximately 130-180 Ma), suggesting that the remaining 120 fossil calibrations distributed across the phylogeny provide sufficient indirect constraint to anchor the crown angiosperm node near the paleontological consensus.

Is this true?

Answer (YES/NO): NO